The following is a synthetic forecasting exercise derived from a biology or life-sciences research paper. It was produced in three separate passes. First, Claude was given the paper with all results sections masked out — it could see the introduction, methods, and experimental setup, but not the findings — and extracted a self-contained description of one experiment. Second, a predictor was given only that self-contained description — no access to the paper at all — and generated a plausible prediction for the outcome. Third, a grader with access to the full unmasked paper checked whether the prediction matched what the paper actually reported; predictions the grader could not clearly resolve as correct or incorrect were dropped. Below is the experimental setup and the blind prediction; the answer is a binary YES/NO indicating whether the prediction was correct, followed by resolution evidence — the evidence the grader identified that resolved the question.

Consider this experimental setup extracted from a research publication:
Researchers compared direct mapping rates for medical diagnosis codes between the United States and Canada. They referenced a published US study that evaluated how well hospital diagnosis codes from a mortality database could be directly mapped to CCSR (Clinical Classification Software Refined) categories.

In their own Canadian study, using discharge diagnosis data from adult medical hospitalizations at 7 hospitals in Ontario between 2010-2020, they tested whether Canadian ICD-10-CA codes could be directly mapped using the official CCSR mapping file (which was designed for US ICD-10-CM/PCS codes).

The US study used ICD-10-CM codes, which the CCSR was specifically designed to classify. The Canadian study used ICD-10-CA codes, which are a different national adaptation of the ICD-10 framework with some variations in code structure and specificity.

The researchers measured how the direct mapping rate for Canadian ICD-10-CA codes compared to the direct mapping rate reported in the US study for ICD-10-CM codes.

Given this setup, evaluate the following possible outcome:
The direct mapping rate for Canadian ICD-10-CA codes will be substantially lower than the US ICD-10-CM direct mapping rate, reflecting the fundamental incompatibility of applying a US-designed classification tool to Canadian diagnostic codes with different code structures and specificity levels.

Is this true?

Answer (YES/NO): YES